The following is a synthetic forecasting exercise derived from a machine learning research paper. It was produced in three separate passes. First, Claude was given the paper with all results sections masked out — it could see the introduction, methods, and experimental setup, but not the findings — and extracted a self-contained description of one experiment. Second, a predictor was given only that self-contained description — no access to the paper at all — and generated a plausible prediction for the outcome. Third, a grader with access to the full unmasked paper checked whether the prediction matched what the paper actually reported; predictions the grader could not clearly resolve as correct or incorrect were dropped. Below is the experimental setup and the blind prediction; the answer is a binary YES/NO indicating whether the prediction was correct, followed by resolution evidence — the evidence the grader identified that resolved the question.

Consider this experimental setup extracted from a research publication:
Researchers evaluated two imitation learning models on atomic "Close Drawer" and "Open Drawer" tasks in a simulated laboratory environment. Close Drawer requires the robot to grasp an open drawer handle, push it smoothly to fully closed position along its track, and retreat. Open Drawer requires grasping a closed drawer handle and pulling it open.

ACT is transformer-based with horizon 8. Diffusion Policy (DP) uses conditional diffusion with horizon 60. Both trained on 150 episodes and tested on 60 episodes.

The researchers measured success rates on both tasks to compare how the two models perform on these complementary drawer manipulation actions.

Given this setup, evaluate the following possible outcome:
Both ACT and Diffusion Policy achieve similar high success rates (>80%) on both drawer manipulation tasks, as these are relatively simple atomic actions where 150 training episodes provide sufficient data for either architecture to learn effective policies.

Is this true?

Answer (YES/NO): YES